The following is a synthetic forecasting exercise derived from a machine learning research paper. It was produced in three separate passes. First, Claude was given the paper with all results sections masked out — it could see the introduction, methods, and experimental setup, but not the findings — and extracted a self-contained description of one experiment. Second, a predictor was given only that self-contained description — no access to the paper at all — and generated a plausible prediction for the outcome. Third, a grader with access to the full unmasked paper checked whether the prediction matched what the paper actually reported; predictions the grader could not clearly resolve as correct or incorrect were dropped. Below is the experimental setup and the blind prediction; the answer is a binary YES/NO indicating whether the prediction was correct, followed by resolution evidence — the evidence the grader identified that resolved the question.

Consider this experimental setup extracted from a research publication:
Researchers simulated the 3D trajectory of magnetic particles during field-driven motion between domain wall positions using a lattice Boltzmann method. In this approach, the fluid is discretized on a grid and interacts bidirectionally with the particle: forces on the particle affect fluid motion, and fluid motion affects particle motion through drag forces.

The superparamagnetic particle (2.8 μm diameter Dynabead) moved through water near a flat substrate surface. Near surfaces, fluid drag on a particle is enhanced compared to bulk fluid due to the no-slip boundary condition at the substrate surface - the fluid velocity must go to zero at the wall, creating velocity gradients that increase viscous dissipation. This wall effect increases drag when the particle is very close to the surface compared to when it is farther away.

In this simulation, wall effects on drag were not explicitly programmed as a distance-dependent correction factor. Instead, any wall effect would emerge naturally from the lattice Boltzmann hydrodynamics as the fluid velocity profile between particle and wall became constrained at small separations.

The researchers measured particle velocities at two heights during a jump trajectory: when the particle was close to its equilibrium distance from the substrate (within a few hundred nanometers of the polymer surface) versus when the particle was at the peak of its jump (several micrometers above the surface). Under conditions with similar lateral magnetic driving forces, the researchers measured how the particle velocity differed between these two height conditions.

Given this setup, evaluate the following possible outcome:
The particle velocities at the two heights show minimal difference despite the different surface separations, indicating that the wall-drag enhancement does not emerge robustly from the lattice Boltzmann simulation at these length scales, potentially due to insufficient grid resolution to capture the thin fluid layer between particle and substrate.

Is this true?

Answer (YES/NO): YES